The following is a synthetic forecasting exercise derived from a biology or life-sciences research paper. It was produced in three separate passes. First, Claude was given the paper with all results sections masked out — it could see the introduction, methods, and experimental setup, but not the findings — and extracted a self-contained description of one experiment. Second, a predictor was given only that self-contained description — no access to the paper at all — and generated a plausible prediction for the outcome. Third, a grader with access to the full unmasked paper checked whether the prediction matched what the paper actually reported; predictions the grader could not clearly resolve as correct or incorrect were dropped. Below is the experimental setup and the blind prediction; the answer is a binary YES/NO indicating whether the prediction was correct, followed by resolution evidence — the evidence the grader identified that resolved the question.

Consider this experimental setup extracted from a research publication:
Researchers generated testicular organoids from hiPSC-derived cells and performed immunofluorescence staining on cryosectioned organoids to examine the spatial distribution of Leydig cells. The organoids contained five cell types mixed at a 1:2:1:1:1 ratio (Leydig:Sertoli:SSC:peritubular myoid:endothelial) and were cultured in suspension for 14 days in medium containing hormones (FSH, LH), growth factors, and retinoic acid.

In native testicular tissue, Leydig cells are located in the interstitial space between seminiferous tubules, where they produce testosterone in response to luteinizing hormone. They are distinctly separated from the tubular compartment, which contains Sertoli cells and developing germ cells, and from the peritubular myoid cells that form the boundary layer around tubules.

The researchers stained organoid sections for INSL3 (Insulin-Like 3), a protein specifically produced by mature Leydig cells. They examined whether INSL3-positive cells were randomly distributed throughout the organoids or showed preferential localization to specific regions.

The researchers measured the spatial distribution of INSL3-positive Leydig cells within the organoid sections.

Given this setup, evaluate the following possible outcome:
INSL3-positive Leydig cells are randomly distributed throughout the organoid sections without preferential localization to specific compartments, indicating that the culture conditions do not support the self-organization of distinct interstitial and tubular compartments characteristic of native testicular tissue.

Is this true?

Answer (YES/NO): NO